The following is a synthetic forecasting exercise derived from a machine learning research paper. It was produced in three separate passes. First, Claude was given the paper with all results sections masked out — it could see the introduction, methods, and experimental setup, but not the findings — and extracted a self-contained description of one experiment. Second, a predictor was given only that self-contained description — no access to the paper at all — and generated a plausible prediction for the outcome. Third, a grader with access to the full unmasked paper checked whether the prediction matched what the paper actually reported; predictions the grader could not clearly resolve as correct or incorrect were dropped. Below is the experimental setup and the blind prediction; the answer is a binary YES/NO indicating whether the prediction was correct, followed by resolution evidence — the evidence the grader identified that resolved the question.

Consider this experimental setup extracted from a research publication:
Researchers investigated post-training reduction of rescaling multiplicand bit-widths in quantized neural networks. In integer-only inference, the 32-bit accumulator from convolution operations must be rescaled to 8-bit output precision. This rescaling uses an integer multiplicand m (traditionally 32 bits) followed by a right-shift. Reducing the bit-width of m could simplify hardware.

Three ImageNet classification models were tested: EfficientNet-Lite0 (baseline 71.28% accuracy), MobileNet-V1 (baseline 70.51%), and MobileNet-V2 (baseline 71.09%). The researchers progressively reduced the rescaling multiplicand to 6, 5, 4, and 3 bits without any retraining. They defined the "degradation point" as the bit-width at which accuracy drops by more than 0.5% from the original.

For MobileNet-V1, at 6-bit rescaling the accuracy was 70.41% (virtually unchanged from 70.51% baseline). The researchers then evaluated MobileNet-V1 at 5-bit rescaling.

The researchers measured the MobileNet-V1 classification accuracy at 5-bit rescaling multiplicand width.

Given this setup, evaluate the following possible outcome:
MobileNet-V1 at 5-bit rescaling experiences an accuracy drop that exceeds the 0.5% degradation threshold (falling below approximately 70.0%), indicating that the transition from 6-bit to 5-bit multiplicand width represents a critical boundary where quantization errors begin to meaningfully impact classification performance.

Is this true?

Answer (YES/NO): YES